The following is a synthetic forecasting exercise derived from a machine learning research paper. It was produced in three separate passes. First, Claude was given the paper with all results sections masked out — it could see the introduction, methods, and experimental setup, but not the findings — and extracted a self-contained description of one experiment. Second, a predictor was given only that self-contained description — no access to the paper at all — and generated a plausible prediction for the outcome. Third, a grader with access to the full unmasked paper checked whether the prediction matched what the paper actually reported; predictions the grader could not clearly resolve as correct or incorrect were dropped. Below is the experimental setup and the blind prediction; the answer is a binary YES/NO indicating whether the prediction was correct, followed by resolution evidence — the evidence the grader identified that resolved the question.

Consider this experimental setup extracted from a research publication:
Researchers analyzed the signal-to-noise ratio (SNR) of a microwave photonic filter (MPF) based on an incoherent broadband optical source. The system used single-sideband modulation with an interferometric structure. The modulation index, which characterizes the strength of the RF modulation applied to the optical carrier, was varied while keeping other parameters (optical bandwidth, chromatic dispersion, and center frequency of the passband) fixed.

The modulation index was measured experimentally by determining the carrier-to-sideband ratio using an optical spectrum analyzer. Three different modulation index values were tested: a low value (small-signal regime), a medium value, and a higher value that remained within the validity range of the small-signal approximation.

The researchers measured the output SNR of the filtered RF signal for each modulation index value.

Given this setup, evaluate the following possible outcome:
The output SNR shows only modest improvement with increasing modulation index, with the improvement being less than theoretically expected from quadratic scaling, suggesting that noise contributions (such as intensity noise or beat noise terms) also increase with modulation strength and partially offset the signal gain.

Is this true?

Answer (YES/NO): NO